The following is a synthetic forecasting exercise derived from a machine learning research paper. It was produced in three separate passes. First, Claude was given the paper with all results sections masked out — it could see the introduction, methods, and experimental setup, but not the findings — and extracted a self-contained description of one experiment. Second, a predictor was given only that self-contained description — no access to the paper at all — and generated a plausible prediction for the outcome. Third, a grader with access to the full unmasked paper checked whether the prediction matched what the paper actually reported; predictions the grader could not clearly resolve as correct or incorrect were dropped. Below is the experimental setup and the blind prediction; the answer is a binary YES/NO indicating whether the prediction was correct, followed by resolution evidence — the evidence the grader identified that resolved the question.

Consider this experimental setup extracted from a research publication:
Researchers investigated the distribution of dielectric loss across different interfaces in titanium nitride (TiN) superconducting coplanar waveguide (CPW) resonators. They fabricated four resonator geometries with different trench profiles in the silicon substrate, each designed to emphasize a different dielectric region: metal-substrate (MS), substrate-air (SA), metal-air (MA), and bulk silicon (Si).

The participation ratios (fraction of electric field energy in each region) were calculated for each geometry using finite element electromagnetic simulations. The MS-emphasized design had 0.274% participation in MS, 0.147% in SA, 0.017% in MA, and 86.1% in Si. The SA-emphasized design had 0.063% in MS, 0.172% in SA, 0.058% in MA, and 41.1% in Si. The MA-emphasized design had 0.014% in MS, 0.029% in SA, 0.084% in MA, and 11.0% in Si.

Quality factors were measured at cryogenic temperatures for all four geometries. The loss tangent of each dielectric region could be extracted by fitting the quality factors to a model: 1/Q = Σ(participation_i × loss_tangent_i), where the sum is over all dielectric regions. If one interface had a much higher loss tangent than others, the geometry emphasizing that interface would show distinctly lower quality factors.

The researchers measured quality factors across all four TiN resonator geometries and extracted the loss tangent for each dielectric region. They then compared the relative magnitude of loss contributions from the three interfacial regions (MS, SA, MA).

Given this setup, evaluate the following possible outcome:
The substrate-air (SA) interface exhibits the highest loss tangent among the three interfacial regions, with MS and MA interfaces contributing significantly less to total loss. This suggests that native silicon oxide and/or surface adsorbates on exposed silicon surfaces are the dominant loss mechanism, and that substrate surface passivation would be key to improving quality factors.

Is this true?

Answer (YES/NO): NO